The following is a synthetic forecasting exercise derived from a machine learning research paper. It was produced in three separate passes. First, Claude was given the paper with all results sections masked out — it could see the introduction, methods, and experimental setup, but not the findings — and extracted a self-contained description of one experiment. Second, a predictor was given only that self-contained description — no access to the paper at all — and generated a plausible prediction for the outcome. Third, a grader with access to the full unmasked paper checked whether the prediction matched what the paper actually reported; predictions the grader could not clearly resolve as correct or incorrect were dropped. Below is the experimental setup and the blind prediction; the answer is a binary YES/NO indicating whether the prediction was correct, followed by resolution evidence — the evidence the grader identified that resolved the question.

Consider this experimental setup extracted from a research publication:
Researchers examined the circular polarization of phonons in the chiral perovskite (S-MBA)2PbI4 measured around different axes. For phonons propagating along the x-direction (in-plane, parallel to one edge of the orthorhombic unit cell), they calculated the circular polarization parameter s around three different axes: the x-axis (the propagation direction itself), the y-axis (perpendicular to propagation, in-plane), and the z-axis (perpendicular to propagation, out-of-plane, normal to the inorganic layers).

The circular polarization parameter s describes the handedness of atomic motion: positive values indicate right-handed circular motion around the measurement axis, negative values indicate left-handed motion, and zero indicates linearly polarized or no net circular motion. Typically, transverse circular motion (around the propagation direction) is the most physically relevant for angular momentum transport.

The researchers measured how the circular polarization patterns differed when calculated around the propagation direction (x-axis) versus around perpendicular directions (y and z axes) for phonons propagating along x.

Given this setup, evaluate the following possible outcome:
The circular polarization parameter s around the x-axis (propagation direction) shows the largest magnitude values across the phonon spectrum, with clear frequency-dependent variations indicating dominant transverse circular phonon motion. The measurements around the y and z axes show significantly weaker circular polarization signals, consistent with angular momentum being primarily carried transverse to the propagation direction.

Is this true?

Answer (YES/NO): YES